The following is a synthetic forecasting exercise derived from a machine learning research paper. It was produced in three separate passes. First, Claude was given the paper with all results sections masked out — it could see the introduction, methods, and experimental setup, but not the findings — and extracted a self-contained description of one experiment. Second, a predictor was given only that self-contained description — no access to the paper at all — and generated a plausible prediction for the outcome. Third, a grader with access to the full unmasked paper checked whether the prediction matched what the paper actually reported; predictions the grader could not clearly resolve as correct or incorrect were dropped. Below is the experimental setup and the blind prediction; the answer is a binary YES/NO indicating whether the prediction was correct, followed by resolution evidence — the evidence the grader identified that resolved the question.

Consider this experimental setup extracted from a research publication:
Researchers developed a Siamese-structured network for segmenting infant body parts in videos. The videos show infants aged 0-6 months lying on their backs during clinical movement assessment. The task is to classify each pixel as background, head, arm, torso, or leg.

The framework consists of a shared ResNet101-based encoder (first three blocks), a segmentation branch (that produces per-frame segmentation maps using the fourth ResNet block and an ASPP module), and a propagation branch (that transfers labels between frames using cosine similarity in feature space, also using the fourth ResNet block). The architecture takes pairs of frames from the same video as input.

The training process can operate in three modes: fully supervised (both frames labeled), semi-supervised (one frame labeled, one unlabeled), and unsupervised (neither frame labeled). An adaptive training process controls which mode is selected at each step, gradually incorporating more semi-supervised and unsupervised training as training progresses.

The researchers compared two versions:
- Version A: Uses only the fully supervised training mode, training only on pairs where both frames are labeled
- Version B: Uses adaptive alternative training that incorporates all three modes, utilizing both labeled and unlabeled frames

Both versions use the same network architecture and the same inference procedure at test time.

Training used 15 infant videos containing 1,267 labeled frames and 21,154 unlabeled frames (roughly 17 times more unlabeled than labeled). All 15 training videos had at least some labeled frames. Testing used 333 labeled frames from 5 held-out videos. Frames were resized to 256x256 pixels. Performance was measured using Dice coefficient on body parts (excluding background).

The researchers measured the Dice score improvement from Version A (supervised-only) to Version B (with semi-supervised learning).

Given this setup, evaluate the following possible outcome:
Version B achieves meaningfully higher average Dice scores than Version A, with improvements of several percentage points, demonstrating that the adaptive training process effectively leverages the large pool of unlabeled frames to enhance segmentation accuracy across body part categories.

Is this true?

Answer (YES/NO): NO